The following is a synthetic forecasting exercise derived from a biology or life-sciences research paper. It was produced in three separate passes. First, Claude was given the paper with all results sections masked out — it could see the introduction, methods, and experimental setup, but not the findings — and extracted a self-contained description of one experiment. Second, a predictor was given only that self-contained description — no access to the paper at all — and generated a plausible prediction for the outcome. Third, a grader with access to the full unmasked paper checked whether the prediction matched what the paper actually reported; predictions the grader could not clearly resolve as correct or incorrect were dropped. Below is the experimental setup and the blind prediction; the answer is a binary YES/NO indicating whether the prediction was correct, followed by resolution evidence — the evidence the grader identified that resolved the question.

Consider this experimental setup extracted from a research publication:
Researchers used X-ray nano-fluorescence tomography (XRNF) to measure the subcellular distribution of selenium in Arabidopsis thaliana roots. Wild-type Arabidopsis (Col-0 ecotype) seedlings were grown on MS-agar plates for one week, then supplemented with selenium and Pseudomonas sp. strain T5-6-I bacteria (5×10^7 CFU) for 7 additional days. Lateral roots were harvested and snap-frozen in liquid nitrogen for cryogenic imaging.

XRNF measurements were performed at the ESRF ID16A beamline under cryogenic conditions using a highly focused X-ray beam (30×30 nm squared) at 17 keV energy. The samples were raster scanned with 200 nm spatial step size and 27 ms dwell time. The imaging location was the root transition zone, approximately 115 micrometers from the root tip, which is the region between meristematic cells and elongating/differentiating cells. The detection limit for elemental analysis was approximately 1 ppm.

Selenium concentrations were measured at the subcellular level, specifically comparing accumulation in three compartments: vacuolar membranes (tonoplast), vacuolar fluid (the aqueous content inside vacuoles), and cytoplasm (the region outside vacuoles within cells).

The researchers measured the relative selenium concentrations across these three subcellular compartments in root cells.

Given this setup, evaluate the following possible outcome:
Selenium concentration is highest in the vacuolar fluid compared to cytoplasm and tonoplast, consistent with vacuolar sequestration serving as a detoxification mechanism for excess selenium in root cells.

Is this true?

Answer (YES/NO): NO